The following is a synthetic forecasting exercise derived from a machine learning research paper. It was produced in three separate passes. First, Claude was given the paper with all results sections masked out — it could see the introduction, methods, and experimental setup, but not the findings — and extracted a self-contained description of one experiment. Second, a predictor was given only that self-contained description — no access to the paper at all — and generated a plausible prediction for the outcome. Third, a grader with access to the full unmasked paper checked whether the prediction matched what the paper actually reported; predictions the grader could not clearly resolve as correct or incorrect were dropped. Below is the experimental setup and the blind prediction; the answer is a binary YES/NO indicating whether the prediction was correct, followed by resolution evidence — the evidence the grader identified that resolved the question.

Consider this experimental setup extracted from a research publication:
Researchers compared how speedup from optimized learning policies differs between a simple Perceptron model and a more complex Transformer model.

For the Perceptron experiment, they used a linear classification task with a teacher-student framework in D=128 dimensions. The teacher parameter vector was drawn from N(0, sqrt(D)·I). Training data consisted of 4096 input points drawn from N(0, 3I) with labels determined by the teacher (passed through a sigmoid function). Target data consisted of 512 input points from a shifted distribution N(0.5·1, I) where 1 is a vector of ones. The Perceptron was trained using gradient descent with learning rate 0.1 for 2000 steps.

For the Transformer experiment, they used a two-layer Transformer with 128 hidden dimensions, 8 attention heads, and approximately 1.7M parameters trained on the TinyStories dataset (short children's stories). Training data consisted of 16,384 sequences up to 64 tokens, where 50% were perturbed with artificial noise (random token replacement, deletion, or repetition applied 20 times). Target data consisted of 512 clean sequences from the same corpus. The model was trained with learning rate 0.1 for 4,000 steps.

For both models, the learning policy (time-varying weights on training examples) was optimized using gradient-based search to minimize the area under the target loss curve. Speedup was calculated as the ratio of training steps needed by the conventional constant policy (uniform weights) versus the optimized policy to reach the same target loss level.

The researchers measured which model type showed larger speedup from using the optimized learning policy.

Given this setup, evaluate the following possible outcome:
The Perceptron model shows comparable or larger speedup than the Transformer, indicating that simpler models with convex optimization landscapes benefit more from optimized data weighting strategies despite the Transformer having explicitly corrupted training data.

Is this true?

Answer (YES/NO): YES